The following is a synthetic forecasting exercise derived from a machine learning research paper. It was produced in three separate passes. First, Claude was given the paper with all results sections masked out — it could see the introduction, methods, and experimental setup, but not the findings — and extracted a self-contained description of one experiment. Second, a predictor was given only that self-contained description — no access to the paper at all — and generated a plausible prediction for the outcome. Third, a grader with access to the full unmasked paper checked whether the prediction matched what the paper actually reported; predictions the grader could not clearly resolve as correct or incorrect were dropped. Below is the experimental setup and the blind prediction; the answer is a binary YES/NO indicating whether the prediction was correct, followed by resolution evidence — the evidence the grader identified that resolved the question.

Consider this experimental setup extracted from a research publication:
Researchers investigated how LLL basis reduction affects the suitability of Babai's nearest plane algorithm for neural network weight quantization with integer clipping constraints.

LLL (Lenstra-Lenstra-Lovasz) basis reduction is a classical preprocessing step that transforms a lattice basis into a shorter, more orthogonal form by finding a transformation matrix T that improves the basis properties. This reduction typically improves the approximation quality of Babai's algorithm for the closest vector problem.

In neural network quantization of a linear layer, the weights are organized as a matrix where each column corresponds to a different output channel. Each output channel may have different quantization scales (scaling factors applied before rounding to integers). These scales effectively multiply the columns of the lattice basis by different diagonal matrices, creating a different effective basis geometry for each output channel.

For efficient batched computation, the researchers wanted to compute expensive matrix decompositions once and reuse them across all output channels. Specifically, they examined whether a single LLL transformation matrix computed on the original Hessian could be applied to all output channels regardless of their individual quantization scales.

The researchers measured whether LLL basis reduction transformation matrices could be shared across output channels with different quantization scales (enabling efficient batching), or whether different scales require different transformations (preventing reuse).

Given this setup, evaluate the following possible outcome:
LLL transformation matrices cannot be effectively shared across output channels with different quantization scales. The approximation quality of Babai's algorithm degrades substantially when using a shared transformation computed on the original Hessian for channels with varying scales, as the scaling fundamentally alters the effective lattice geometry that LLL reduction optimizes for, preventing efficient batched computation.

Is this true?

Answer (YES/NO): YES